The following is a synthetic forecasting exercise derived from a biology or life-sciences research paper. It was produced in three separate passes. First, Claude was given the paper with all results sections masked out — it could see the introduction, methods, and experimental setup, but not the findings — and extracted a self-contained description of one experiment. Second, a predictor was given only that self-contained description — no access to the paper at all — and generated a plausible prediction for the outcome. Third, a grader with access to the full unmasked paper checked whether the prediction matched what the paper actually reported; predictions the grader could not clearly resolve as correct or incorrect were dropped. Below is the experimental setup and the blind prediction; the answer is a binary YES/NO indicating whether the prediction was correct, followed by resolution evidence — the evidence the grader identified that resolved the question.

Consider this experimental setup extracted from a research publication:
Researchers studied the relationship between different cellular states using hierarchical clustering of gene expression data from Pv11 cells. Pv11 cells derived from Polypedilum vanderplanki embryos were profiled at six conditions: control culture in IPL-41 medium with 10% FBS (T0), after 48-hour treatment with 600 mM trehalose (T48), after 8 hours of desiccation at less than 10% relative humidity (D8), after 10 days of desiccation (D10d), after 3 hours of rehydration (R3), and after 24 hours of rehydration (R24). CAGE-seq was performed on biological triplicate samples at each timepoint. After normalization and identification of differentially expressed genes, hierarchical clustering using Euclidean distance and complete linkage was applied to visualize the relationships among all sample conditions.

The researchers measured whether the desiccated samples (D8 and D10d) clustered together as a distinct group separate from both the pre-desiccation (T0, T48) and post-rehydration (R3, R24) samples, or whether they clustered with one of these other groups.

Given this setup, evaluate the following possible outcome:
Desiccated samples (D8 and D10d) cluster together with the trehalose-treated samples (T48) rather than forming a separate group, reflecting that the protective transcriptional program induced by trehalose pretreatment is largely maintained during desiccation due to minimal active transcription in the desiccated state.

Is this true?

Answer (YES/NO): NO